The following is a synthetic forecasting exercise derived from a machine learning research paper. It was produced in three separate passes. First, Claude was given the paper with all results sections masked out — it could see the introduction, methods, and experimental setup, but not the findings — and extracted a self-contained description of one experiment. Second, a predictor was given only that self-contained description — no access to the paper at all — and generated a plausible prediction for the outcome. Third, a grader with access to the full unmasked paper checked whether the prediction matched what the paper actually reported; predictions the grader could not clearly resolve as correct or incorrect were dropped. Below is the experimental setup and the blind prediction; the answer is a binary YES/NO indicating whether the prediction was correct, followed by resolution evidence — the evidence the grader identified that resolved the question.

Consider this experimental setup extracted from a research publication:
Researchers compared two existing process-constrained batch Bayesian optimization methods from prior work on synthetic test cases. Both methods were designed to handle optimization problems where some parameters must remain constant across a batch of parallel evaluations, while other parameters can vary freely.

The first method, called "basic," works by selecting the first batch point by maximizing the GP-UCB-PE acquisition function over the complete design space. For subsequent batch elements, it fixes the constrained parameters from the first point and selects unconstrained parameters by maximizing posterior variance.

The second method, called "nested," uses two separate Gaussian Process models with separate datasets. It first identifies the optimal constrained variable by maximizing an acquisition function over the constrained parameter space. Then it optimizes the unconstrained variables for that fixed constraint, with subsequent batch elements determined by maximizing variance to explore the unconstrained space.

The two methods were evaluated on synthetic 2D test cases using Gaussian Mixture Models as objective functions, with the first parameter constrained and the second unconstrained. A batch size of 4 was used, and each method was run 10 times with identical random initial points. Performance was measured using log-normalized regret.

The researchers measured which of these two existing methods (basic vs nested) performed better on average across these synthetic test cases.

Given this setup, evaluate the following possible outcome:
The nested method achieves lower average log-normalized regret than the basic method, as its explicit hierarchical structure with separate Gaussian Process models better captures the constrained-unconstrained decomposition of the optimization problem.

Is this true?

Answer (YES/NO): NO